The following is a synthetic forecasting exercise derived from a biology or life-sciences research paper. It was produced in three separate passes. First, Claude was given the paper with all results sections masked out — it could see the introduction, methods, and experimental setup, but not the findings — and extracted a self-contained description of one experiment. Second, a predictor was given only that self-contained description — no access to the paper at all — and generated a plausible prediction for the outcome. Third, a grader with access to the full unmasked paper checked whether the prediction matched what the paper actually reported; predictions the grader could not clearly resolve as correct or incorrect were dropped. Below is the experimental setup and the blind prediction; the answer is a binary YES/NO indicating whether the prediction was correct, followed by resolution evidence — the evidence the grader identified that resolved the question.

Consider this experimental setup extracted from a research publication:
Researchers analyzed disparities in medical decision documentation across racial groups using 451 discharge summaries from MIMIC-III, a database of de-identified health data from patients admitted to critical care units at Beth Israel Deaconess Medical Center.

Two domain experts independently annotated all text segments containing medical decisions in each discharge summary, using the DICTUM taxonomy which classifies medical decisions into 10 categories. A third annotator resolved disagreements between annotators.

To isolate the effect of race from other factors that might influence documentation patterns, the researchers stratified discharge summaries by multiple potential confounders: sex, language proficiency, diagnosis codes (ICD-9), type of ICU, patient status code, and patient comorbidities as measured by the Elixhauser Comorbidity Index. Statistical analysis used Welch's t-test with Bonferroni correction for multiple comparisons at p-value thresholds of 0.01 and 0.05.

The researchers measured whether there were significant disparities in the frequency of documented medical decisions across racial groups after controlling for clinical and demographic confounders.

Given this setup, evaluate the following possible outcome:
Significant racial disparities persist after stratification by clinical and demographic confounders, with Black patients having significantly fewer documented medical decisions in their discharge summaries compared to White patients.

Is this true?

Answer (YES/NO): NO